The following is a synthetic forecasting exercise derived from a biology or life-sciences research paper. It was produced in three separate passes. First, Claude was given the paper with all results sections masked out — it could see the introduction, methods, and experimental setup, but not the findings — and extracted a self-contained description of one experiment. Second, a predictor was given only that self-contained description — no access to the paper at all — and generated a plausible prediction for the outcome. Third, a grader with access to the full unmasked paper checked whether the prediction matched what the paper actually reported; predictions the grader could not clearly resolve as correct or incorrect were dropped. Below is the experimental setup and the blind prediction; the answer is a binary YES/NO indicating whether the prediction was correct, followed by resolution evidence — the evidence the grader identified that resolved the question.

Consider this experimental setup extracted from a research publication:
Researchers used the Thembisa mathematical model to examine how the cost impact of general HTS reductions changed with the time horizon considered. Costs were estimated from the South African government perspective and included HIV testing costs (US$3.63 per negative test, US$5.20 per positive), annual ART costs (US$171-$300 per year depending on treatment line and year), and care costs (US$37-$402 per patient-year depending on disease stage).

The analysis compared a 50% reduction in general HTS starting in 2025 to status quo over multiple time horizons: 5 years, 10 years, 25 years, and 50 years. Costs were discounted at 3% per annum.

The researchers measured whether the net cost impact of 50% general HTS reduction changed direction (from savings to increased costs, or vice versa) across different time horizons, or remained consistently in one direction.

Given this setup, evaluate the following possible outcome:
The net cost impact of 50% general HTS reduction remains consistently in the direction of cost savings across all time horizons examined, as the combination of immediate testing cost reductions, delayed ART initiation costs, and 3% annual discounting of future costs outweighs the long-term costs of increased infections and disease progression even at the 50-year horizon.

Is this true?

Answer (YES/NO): YES